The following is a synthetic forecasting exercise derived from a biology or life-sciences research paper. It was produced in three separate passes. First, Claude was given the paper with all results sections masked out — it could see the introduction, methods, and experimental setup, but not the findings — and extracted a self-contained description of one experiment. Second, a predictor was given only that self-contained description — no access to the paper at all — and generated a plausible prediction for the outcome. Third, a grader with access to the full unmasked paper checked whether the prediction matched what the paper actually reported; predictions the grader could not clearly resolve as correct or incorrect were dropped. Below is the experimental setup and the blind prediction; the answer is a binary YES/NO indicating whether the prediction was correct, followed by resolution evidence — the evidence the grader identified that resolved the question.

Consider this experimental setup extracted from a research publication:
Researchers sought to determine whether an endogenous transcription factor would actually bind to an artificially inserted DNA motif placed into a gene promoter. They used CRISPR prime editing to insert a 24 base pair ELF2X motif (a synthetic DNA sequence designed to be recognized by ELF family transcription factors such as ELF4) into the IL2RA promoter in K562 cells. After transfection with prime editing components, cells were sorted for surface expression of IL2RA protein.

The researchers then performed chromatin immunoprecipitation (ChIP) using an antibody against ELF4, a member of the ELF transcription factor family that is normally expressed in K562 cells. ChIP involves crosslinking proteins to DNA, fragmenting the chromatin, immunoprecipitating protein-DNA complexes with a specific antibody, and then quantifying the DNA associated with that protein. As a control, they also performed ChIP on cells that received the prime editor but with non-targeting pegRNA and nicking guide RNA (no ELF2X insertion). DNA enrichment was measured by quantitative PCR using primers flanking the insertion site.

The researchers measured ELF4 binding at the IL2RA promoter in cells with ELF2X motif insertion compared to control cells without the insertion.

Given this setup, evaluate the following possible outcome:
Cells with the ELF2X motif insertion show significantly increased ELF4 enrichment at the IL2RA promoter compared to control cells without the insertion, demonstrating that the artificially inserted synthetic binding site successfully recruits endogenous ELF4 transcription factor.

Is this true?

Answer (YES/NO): NO